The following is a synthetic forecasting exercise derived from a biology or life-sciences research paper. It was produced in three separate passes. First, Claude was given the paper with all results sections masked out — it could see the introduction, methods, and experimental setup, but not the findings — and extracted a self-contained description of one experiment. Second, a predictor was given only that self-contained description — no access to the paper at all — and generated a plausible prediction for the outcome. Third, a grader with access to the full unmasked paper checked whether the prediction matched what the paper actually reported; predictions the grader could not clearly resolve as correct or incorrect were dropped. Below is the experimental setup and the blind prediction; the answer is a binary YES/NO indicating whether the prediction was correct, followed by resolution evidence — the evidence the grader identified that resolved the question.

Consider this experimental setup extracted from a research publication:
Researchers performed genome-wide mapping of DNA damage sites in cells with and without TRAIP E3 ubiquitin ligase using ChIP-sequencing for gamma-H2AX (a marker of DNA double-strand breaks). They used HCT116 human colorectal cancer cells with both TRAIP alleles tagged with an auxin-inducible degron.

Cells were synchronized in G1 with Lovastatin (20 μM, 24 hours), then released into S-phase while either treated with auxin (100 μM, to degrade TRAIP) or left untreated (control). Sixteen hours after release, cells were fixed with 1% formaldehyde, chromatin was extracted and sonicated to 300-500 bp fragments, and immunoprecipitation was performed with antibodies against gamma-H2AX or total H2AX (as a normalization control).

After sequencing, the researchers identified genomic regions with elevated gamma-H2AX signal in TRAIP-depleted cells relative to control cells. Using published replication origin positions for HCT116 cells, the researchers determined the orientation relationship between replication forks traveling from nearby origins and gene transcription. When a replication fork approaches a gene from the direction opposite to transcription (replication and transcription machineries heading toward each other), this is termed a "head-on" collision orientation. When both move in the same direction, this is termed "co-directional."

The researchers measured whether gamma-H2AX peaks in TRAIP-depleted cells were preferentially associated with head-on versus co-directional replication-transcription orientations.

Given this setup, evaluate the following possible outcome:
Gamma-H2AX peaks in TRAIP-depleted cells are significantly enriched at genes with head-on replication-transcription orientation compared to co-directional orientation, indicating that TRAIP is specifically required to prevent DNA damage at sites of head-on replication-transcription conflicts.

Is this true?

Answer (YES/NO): NO